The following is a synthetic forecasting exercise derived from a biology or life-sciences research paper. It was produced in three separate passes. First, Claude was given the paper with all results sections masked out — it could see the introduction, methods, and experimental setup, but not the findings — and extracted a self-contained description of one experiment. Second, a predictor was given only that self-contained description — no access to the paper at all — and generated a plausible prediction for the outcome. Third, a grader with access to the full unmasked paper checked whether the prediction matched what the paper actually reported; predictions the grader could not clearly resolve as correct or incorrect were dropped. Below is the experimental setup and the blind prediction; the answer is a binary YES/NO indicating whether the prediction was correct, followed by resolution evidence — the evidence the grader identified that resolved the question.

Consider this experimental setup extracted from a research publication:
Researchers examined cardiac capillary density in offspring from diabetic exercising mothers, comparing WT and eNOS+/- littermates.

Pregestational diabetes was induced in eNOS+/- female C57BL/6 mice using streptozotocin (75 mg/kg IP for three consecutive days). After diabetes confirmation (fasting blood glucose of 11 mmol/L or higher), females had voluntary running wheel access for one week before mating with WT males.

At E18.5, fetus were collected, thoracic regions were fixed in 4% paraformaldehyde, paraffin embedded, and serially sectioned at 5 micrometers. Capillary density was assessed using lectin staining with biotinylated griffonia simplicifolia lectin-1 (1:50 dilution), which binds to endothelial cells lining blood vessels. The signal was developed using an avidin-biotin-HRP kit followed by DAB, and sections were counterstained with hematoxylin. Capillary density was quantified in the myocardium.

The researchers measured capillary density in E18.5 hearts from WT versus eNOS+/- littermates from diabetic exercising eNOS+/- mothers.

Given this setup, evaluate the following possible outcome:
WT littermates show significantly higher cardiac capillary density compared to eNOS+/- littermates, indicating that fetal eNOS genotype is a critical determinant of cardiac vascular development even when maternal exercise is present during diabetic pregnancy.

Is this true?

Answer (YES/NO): NO